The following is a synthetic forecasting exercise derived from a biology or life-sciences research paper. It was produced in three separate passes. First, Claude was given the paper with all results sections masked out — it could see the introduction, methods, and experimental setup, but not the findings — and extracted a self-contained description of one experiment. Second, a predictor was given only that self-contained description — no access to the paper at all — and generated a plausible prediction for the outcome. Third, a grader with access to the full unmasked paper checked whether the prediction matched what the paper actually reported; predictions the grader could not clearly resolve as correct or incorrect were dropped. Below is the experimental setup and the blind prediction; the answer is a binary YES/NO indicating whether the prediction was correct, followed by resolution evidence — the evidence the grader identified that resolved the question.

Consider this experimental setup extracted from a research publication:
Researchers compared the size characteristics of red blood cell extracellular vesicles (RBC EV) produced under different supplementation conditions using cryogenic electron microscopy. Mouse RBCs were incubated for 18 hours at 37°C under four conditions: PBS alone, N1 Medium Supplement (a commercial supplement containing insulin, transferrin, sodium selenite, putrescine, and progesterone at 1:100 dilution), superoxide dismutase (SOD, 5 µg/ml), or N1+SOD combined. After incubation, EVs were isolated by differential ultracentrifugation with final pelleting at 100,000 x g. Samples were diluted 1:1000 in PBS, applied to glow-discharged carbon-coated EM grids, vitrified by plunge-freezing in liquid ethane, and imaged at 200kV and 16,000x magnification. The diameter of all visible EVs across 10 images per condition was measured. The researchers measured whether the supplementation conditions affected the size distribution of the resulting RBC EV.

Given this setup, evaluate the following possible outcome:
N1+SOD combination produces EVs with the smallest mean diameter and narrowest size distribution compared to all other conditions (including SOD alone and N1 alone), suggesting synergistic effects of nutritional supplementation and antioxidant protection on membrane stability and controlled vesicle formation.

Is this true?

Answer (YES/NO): NO